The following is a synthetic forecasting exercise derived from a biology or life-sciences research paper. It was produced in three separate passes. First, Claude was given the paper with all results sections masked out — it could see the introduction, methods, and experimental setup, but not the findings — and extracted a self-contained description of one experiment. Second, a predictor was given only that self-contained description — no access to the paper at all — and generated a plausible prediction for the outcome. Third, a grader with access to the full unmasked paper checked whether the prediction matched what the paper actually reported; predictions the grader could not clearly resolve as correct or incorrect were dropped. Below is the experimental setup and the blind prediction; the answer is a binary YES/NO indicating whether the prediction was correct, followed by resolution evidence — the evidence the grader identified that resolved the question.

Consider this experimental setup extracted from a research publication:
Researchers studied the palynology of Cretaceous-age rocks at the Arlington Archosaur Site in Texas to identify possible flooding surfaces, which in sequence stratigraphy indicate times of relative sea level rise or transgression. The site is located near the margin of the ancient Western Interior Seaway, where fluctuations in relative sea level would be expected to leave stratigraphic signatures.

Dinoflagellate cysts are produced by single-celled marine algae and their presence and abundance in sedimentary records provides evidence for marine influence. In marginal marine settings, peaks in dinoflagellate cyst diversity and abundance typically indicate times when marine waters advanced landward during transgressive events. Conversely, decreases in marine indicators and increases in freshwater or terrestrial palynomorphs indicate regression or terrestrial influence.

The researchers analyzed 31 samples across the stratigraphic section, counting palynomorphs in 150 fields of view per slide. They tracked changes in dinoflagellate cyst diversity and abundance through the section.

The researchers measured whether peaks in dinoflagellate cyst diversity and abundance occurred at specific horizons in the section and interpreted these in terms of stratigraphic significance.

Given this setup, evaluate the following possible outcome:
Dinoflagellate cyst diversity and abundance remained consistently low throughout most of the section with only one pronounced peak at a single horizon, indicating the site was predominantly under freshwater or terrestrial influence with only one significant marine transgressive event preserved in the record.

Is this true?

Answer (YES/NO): NO